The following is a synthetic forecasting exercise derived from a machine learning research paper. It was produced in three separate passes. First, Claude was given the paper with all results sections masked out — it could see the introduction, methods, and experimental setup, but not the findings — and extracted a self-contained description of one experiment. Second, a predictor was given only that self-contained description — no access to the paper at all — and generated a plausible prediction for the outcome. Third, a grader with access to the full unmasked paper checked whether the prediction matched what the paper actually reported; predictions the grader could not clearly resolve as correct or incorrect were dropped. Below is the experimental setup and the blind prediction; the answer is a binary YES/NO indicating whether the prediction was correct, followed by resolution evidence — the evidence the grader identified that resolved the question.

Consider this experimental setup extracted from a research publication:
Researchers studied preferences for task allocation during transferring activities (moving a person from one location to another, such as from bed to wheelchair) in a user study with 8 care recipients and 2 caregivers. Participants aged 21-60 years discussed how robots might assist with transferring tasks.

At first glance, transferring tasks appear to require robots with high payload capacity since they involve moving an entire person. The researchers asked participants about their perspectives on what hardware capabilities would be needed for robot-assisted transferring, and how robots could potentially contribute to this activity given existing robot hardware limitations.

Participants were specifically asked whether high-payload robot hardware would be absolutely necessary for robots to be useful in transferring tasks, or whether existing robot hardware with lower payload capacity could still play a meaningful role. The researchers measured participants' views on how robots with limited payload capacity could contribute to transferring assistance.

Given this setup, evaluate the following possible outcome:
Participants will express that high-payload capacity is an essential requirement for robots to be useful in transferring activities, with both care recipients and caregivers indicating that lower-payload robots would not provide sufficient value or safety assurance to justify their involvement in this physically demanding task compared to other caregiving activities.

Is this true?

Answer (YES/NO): NO